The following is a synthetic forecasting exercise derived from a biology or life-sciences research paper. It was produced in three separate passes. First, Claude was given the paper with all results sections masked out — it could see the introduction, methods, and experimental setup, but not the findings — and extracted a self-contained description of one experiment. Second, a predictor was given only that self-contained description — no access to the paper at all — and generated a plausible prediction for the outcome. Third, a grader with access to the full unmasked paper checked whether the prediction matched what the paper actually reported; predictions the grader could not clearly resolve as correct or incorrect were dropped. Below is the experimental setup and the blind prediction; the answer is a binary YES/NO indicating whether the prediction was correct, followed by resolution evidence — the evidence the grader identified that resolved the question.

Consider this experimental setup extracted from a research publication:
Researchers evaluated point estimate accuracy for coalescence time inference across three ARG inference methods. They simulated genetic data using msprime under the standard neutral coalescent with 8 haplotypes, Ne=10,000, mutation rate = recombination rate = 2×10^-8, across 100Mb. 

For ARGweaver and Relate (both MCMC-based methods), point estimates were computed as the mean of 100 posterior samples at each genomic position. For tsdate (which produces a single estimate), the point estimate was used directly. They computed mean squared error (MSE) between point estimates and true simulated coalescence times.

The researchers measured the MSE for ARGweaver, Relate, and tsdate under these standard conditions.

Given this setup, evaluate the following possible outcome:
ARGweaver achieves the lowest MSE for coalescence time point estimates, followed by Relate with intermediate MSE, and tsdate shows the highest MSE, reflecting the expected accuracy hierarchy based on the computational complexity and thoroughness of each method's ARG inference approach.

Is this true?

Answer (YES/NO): YES